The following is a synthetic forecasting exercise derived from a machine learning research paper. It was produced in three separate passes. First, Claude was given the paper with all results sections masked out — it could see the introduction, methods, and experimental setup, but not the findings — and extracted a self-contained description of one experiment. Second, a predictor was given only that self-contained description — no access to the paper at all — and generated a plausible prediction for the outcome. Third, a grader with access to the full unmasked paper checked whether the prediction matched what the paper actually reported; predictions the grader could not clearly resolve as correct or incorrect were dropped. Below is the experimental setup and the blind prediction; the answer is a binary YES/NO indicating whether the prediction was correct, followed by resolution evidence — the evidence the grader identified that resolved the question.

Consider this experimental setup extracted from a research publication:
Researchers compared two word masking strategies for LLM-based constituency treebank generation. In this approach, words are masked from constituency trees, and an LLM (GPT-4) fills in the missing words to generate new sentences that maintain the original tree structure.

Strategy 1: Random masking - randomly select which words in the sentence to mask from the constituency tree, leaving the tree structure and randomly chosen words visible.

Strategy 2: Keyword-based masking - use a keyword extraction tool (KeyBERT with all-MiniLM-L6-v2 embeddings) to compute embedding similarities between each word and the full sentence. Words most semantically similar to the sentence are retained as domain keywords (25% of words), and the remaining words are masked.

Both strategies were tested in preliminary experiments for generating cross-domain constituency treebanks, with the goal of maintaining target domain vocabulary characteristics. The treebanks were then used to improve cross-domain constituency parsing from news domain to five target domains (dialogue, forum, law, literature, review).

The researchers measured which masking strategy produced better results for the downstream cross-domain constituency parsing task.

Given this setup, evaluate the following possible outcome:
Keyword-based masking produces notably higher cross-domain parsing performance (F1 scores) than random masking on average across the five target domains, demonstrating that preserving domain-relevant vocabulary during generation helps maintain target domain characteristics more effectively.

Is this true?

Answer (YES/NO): YES